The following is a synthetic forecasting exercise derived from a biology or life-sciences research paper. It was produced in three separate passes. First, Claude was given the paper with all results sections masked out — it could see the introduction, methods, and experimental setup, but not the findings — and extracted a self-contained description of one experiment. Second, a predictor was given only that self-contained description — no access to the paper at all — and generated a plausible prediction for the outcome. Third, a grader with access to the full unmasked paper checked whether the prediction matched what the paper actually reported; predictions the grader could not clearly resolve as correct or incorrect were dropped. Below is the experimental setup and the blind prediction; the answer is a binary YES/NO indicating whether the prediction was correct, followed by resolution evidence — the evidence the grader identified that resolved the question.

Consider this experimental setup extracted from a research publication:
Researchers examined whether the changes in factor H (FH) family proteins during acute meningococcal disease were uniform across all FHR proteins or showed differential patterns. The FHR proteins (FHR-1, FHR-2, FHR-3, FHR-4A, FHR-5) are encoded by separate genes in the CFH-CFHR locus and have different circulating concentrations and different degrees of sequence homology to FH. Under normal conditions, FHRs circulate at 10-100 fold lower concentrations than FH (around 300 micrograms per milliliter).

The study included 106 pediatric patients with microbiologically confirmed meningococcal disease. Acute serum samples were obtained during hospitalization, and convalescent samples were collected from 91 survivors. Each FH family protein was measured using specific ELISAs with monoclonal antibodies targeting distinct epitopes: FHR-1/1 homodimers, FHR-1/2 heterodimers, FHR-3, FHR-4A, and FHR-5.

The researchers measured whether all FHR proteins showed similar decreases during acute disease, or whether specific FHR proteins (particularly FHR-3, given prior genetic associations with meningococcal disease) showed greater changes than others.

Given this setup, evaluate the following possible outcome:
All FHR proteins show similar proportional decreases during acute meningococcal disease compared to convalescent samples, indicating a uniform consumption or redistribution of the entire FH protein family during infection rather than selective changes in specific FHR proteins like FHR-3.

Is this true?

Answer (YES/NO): YES